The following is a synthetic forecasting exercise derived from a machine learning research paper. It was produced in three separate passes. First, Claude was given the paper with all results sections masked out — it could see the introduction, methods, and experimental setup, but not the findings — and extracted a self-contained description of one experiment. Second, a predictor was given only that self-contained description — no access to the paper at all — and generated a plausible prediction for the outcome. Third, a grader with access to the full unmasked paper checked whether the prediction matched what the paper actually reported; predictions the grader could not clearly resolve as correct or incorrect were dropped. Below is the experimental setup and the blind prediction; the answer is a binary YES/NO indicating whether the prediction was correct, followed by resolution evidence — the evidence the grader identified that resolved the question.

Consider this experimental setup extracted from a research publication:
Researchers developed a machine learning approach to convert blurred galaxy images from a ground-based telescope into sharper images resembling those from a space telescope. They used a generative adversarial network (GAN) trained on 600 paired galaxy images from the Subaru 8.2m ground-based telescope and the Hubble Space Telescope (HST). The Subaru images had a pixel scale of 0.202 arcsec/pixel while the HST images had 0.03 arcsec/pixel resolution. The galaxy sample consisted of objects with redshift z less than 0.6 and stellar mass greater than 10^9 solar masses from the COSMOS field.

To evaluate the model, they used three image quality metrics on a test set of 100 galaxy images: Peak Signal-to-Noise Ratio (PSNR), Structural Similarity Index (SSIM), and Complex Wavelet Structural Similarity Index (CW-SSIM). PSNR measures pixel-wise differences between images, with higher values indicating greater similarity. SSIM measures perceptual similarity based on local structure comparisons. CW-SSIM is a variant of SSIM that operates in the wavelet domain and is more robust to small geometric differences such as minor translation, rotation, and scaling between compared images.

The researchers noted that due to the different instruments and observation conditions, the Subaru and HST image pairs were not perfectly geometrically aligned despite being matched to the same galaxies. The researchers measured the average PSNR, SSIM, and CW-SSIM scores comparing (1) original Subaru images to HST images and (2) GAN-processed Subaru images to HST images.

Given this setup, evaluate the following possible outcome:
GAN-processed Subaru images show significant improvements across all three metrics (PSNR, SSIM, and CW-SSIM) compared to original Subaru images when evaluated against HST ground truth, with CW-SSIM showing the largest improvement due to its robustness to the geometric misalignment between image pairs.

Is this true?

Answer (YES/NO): NO